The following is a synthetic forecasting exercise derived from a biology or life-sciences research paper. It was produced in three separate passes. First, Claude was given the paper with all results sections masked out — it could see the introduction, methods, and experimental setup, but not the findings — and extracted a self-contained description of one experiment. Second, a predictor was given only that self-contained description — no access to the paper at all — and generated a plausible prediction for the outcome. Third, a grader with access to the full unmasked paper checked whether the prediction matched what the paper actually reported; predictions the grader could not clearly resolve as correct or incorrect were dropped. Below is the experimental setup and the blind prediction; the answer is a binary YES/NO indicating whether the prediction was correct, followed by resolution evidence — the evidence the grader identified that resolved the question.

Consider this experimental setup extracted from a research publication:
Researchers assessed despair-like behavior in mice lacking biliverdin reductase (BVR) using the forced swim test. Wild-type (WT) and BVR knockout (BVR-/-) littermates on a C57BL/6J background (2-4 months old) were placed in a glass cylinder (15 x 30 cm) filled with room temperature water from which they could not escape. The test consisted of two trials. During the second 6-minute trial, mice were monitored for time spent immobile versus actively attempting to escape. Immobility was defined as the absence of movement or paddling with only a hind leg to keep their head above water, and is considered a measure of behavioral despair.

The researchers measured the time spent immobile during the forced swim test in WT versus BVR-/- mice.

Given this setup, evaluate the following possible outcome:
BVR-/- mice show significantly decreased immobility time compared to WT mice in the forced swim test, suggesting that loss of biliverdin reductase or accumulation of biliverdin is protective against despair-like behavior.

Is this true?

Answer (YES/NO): NO